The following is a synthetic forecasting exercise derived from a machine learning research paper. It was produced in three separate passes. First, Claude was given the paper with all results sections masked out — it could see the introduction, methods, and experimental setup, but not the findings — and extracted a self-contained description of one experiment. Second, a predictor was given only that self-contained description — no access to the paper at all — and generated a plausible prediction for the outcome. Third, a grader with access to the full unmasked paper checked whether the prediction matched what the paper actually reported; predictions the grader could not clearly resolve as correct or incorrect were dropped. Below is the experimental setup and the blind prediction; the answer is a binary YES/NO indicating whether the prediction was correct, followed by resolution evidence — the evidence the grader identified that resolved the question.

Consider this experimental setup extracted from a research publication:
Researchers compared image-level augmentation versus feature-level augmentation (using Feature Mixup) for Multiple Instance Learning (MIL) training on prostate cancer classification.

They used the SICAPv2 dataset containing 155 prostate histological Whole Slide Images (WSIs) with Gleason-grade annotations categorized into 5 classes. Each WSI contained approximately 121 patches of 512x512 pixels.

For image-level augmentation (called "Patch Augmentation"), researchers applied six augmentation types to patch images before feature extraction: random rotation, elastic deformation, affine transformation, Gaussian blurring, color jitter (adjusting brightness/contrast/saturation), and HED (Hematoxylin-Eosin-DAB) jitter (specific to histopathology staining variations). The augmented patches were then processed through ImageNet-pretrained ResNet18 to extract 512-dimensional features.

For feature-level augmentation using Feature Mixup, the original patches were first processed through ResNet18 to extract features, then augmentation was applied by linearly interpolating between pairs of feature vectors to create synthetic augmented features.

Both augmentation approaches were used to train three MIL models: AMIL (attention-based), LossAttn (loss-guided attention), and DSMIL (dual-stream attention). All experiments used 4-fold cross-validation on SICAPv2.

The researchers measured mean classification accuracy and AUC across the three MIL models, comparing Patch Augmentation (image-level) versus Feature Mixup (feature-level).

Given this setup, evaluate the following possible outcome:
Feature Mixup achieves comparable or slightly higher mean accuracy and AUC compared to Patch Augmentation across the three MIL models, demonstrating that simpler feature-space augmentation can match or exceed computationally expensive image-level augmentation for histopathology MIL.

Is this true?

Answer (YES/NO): NO